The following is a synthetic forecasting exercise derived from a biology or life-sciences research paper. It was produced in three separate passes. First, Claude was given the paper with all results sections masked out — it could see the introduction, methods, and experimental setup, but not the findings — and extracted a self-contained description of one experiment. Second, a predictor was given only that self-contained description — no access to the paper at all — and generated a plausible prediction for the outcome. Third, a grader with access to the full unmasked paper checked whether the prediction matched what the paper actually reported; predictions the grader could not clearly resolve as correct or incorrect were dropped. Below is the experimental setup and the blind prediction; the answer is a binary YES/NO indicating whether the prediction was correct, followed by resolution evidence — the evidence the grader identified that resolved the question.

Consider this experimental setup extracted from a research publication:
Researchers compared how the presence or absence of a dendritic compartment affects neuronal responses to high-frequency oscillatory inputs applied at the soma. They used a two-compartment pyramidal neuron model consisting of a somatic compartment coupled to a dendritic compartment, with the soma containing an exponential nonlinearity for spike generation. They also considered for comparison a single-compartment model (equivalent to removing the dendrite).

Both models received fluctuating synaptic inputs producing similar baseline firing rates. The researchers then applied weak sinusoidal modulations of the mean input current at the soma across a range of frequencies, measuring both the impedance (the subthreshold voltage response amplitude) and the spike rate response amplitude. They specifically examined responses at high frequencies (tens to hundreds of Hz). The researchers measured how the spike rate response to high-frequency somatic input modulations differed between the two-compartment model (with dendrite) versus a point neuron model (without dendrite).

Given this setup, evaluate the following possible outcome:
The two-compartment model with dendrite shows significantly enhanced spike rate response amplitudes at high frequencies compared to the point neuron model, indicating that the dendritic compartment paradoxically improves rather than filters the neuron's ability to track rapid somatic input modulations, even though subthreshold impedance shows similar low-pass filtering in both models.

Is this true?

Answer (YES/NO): YES